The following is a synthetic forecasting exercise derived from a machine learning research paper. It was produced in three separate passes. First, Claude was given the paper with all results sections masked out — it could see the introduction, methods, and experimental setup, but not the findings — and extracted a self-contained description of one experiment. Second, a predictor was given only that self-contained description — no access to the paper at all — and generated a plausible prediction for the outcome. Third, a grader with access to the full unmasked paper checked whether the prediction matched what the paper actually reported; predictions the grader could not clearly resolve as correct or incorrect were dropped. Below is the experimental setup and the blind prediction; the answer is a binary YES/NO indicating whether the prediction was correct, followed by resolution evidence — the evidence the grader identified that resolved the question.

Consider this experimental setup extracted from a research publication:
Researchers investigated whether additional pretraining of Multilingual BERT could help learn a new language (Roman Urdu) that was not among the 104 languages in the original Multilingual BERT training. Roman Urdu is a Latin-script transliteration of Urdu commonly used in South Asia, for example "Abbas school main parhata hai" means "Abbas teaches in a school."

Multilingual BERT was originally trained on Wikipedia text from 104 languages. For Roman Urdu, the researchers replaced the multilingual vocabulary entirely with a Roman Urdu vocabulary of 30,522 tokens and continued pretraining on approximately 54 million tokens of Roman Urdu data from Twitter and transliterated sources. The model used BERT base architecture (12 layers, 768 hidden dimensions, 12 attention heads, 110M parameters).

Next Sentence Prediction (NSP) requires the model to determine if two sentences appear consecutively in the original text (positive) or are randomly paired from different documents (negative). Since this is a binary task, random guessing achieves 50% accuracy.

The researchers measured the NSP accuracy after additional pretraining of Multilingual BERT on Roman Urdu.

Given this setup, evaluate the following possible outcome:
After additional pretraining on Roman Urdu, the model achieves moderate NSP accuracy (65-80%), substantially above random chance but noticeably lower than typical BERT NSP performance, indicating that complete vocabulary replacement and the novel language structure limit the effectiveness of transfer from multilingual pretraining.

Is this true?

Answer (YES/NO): NO